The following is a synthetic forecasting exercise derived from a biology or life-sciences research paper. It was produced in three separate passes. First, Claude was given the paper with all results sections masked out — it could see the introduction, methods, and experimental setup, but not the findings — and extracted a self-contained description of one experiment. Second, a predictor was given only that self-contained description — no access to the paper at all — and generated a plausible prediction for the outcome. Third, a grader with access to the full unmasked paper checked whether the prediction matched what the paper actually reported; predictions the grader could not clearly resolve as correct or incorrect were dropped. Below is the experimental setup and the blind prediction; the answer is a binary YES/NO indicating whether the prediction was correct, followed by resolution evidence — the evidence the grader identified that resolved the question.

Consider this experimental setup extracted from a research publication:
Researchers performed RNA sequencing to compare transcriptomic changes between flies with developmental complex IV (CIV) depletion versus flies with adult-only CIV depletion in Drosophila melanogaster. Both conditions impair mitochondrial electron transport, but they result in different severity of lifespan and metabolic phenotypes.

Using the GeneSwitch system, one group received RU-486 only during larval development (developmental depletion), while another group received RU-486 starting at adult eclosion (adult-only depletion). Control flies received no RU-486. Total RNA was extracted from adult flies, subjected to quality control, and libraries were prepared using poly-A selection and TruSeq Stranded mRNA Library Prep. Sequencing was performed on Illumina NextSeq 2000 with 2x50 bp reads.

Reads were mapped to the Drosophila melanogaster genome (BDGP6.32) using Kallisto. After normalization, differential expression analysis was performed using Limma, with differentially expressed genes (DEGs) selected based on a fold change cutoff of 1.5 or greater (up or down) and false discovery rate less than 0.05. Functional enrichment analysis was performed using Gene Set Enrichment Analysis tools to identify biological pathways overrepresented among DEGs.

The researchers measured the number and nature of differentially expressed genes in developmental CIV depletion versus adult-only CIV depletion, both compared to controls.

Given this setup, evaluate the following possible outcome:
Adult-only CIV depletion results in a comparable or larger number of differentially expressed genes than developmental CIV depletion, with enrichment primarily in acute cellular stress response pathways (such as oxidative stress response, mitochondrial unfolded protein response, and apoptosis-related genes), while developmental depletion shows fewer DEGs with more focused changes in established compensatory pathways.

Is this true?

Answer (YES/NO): NO